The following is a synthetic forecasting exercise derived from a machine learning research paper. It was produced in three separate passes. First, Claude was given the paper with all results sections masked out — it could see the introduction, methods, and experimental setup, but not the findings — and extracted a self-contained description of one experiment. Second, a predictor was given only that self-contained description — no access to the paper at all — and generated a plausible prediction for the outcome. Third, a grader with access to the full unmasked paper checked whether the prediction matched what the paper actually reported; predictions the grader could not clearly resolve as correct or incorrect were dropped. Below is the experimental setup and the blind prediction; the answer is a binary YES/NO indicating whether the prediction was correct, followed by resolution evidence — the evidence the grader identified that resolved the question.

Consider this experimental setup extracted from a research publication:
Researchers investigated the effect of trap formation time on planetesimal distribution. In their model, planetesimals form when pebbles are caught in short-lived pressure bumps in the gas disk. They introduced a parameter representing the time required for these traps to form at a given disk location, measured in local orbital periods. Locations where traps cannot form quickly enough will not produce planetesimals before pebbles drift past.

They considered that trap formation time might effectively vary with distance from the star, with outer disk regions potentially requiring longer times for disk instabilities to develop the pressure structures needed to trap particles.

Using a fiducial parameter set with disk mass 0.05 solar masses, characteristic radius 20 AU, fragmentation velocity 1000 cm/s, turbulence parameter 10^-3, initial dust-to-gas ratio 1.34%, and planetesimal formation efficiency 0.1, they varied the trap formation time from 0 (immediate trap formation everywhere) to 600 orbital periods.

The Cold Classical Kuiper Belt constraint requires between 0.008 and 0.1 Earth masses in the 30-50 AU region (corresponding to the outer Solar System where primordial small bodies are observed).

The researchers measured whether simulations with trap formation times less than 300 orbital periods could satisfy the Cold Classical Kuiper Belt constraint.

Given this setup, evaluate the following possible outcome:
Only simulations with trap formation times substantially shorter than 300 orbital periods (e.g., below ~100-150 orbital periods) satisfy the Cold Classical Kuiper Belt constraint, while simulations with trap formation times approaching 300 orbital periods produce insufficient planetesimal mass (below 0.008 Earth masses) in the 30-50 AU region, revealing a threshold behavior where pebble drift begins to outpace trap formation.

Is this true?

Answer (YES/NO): NO